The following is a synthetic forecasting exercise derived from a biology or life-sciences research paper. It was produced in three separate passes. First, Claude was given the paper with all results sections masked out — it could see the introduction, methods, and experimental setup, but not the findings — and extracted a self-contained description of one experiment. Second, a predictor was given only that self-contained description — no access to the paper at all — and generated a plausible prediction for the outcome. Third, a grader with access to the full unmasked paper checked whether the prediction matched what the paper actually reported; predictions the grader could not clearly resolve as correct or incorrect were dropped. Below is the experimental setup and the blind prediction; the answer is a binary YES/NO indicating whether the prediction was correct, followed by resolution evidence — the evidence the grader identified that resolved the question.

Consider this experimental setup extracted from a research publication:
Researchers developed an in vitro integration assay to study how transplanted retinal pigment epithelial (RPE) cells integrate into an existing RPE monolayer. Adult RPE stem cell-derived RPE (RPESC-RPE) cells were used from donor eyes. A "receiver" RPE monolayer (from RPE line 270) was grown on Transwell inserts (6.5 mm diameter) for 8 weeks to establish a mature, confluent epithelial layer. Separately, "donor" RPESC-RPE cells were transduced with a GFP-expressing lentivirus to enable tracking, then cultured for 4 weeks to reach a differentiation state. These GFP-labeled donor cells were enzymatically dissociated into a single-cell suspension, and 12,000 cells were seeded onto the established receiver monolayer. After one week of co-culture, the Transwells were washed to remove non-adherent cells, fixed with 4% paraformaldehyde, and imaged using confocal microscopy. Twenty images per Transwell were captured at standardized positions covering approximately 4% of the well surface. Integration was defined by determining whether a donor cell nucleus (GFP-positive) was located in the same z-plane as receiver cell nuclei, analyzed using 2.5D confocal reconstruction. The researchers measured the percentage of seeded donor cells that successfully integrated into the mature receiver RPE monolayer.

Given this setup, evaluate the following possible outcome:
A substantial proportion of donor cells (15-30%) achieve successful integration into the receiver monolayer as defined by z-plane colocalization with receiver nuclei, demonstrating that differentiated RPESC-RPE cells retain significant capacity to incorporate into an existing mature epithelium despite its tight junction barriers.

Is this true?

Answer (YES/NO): NO